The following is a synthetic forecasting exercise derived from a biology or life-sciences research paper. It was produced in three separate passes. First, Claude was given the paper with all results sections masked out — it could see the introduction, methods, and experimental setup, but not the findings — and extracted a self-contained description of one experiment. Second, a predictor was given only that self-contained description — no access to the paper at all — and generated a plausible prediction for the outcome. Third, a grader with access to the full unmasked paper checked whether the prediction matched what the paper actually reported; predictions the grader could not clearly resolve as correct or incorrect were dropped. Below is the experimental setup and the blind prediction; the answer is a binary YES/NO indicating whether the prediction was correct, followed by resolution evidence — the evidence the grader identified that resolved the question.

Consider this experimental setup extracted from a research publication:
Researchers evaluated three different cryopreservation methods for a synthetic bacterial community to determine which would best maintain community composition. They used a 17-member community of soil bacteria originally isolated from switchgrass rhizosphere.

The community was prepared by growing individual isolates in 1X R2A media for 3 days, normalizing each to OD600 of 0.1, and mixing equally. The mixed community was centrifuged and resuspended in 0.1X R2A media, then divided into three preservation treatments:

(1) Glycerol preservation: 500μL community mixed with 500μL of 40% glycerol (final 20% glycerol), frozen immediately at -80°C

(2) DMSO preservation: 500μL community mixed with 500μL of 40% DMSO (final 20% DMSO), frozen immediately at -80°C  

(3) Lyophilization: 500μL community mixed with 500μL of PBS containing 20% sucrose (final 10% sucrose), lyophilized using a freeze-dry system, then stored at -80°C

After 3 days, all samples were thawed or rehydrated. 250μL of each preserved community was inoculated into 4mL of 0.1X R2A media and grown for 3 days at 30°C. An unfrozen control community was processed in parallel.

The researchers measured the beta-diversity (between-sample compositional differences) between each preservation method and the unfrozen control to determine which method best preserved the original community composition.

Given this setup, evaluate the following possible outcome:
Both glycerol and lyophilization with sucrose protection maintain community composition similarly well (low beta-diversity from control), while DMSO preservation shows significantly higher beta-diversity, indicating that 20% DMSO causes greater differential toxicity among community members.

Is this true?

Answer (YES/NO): NO